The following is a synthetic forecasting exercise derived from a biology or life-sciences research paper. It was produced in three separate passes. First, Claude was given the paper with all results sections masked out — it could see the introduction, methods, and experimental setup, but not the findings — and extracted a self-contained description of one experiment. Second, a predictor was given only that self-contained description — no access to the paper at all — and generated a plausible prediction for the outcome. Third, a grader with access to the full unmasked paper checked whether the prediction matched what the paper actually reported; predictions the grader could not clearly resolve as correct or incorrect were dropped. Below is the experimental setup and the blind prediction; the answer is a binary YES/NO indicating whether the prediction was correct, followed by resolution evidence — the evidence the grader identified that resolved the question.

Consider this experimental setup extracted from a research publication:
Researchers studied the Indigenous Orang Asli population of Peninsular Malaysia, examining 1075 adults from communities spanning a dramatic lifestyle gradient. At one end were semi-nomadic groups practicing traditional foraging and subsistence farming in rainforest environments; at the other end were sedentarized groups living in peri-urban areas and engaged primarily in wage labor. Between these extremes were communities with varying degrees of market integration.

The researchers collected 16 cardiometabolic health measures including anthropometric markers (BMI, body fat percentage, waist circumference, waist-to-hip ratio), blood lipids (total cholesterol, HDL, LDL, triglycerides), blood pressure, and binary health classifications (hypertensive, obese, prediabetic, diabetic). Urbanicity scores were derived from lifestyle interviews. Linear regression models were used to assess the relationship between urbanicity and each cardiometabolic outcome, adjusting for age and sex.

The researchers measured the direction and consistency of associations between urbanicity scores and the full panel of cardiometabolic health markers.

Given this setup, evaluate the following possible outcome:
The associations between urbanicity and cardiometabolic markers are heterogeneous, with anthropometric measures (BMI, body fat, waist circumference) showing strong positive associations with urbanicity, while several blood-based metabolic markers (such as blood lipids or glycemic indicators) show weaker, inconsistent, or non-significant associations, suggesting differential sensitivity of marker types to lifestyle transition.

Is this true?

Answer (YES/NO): NO